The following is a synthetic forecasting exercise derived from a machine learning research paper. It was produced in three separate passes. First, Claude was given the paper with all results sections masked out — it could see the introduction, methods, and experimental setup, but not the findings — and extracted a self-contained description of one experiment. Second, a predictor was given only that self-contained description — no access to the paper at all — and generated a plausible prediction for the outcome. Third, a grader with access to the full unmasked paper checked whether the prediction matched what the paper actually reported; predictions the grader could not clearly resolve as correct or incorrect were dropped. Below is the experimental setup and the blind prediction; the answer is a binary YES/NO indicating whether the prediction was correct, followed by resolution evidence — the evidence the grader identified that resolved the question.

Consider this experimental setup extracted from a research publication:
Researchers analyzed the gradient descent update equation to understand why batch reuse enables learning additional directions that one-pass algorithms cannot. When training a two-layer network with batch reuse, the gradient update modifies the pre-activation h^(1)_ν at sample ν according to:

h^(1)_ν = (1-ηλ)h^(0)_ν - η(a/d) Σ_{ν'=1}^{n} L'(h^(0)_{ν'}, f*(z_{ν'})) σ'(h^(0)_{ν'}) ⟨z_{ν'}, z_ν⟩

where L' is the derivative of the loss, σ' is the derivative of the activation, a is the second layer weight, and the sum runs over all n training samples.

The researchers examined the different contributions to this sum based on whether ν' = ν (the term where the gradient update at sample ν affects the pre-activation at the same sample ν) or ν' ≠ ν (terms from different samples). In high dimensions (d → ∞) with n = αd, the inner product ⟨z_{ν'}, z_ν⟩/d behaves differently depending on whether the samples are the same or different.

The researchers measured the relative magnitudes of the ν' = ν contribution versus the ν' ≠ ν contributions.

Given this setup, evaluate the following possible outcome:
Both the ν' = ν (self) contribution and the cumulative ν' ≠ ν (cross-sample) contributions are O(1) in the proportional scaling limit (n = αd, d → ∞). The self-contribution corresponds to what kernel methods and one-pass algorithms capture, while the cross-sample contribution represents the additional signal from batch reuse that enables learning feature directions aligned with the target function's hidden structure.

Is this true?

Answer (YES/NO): NO